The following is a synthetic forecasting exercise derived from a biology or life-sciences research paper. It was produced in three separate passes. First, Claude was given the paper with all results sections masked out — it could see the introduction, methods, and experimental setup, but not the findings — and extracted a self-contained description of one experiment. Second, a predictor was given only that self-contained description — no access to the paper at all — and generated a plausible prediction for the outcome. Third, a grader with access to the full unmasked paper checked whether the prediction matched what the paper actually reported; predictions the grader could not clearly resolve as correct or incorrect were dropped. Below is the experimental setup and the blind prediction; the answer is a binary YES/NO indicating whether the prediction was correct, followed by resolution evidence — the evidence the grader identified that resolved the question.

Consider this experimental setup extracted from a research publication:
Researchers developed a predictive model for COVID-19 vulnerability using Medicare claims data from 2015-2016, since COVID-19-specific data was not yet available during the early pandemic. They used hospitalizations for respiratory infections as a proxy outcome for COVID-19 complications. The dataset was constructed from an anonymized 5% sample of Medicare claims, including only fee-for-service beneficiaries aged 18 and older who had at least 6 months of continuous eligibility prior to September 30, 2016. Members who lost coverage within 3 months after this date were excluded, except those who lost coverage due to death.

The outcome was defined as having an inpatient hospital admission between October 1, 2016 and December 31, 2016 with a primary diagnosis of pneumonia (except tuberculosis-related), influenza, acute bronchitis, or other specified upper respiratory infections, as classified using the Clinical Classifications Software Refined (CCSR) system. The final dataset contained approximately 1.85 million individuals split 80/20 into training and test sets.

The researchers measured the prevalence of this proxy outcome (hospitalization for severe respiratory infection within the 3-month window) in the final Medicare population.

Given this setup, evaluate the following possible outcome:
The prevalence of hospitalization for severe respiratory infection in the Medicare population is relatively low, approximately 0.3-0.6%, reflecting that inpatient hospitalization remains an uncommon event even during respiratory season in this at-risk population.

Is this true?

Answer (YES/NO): NO